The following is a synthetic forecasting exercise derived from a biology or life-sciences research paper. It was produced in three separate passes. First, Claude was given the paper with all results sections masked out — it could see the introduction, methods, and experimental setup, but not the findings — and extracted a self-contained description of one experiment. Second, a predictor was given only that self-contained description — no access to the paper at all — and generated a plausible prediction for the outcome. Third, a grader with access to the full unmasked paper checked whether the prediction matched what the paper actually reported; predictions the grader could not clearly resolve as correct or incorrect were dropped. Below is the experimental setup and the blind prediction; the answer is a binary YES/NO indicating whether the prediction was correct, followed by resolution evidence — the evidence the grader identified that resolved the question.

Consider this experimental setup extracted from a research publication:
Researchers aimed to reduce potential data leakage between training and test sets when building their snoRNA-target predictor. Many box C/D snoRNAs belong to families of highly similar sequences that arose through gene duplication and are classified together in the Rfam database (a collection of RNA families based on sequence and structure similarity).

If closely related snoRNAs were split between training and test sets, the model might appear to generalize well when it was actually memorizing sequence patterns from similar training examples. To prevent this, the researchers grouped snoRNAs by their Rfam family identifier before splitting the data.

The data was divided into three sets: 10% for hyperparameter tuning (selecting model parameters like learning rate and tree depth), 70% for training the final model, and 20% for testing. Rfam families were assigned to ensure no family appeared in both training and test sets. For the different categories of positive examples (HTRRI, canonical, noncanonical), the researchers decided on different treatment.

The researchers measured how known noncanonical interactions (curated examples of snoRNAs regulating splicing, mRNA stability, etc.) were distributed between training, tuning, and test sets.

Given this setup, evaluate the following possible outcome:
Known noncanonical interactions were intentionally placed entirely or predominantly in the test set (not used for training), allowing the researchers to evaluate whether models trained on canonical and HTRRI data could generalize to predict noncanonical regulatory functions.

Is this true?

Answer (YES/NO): YES